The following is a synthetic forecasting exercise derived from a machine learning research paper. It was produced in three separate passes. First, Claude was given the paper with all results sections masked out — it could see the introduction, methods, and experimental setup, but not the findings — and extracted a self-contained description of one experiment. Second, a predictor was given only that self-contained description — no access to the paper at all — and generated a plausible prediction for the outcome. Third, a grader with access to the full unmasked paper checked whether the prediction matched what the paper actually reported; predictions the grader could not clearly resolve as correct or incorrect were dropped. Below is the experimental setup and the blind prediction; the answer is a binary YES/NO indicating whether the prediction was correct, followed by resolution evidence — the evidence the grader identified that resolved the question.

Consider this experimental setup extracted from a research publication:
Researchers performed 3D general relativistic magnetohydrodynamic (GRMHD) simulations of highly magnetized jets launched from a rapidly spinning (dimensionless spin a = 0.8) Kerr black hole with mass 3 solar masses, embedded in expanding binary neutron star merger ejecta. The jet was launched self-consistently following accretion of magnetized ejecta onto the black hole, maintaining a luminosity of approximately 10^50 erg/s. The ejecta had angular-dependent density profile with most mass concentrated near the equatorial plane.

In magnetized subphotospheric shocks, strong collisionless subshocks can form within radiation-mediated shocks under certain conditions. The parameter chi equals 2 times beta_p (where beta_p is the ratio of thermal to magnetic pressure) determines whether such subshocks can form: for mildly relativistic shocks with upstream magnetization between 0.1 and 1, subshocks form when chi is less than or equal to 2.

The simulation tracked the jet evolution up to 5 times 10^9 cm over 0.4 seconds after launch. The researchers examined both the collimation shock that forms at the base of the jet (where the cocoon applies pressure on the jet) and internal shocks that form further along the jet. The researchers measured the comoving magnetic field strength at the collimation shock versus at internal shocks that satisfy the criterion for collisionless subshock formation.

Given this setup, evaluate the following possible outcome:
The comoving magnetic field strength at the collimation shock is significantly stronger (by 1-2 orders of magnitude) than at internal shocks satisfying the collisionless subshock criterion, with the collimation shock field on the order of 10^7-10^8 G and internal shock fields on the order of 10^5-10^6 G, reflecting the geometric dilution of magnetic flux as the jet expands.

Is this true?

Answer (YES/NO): NO